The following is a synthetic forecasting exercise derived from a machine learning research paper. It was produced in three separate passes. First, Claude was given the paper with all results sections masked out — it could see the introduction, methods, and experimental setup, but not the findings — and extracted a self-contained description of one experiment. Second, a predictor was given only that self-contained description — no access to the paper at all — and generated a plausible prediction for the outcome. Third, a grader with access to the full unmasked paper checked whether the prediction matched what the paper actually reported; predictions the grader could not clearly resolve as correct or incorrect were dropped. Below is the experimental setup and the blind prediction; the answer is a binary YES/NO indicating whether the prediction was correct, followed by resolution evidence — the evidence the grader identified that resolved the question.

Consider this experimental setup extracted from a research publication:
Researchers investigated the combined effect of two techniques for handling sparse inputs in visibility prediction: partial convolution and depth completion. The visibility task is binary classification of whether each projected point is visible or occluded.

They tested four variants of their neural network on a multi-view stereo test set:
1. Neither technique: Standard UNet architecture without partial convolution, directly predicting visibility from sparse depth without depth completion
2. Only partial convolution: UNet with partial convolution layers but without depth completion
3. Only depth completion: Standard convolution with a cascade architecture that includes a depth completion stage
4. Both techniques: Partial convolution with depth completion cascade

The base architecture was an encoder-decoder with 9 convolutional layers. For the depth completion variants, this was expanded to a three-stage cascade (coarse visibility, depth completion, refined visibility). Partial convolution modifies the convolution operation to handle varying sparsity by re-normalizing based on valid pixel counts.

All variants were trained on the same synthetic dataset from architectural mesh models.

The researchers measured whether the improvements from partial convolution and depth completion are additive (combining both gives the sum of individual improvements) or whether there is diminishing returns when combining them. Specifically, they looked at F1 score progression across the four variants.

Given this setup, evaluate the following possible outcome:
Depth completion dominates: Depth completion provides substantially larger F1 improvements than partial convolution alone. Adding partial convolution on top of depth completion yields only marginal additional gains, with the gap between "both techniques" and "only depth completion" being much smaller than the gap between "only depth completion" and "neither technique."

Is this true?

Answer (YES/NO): NO